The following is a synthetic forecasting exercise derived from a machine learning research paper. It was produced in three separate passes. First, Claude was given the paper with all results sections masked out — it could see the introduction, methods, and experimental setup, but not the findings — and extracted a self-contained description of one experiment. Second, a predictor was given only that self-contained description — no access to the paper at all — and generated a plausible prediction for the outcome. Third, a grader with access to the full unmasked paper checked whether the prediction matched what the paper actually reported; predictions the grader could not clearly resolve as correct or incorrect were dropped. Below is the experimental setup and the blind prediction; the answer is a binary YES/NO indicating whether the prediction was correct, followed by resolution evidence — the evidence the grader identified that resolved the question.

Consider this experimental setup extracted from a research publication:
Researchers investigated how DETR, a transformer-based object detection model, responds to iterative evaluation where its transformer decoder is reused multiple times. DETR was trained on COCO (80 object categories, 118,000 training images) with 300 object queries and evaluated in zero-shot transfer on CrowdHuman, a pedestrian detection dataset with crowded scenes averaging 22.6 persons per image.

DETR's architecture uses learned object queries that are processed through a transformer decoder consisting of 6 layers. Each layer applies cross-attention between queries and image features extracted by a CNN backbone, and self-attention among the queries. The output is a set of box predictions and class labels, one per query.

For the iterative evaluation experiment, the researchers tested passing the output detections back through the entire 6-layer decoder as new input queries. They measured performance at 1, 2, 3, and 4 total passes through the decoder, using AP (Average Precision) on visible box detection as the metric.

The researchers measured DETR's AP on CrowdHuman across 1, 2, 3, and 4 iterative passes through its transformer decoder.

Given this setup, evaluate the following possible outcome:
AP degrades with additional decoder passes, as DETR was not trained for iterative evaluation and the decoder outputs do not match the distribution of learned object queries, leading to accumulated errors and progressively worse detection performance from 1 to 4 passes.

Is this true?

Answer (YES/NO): NO